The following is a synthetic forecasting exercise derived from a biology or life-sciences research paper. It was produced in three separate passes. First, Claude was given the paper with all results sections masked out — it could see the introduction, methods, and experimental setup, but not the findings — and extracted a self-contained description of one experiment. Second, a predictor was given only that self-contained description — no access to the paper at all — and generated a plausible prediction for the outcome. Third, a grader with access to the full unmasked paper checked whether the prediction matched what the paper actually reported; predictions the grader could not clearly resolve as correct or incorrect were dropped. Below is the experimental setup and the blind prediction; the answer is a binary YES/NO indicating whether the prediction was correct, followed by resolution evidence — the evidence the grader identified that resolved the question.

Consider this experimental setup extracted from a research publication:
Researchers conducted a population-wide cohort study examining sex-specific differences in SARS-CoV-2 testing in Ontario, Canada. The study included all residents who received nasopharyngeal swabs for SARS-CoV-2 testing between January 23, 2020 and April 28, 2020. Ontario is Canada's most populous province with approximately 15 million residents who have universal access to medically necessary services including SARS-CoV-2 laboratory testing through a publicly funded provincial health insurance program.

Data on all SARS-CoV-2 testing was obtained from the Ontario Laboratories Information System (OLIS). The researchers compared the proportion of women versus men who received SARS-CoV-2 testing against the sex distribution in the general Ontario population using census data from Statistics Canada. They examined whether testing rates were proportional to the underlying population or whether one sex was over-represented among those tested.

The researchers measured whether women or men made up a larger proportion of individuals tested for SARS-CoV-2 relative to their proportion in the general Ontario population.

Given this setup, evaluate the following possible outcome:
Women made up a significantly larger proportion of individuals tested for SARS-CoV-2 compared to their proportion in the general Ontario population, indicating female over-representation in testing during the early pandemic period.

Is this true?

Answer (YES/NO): YES